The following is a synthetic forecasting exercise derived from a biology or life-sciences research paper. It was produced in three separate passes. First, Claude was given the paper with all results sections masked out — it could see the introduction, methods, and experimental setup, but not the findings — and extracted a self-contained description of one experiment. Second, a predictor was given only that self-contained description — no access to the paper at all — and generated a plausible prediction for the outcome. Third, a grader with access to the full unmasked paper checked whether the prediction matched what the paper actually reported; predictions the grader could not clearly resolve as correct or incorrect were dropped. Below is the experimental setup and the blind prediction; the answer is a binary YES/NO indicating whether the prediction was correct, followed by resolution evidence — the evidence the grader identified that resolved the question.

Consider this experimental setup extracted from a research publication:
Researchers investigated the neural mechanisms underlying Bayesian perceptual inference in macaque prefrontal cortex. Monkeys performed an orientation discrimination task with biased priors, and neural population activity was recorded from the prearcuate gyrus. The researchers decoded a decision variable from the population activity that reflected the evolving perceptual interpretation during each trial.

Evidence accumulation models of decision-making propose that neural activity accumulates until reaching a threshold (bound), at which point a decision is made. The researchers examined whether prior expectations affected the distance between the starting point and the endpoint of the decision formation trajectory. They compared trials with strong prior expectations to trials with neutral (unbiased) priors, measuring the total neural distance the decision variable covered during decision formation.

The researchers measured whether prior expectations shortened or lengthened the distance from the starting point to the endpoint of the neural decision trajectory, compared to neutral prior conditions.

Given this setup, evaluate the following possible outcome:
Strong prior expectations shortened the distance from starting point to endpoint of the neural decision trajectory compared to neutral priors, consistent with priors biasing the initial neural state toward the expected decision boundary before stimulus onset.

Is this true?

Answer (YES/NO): YES